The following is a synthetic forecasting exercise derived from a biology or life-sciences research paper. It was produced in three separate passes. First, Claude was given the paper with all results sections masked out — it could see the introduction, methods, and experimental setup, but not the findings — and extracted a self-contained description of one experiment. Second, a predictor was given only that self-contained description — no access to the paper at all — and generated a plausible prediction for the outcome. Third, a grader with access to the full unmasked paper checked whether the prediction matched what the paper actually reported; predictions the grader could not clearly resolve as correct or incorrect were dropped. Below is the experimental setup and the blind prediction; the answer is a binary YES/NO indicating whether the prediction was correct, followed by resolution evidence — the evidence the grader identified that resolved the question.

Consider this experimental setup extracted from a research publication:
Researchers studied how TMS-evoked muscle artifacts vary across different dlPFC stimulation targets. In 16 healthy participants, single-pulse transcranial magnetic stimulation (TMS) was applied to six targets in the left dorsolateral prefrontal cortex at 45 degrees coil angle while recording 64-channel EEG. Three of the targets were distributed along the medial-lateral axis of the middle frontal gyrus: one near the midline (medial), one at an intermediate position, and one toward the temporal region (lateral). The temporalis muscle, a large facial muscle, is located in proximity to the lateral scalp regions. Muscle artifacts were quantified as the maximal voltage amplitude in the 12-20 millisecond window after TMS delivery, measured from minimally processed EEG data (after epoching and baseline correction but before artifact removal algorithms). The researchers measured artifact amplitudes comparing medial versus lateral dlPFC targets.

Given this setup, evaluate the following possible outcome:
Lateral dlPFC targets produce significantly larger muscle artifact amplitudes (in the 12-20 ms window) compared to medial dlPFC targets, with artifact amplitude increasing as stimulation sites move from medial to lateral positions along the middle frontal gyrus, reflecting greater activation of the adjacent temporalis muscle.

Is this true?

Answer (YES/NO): YES